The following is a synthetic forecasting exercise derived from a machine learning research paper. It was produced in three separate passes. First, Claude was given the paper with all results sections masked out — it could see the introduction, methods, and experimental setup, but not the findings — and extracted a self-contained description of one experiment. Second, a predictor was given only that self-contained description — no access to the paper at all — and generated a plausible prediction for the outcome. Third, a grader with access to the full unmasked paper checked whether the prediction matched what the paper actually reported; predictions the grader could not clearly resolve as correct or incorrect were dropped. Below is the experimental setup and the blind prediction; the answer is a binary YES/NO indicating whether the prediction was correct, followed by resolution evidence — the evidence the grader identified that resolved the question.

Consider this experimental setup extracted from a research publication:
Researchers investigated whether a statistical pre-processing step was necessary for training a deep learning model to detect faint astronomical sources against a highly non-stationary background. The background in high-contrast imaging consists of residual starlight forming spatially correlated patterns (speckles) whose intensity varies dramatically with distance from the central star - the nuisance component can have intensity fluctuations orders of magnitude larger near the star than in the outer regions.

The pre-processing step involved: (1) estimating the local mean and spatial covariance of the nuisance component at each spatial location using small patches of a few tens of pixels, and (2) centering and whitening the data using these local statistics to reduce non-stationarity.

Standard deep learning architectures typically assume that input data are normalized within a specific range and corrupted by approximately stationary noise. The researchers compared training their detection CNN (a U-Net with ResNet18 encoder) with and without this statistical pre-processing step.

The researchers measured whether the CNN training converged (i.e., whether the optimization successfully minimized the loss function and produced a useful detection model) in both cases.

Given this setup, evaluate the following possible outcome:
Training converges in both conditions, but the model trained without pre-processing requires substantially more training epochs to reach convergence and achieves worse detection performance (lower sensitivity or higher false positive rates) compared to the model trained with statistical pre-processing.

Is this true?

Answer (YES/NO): NO